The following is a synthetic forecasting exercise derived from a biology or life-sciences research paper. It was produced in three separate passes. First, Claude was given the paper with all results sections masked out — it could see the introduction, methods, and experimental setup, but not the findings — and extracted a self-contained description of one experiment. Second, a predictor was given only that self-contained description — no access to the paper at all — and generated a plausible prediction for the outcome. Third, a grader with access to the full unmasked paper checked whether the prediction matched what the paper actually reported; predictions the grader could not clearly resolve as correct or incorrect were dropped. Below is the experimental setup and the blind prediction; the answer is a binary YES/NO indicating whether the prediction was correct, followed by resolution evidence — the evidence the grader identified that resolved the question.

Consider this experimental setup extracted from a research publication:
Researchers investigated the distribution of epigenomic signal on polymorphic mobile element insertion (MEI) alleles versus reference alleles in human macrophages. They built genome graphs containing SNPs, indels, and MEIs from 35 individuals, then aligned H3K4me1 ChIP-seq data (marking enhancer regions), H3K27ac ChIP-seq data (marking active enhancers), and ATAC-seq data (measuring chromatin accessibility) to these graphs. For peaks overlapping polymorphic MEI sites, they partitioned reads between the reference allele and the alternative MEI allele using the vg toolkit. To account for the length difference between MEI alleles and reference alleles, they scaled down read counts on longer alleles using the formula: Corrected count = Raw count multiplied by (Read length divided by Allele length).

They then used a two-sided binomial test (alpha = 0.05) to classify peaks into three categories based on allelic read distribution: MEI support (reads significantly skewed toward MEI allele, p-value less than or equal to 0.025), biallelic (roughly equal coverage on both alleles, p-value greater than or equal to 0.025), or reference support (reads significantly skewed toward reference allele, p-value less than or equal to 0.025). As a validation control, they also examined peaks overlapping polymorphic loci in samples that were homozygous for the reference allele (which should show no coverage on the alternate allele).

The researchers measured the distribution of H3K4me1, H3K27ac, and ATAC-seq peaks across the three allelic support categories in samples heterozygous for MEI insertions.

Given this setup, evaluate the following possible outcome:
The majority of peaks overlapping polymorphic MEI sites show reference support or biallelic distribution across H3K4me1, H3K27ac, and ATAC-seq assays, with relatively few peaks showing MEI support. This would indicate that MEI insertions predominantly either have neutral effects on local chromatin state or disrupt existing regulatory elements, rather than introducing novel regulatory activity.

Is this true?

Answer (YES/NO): NO